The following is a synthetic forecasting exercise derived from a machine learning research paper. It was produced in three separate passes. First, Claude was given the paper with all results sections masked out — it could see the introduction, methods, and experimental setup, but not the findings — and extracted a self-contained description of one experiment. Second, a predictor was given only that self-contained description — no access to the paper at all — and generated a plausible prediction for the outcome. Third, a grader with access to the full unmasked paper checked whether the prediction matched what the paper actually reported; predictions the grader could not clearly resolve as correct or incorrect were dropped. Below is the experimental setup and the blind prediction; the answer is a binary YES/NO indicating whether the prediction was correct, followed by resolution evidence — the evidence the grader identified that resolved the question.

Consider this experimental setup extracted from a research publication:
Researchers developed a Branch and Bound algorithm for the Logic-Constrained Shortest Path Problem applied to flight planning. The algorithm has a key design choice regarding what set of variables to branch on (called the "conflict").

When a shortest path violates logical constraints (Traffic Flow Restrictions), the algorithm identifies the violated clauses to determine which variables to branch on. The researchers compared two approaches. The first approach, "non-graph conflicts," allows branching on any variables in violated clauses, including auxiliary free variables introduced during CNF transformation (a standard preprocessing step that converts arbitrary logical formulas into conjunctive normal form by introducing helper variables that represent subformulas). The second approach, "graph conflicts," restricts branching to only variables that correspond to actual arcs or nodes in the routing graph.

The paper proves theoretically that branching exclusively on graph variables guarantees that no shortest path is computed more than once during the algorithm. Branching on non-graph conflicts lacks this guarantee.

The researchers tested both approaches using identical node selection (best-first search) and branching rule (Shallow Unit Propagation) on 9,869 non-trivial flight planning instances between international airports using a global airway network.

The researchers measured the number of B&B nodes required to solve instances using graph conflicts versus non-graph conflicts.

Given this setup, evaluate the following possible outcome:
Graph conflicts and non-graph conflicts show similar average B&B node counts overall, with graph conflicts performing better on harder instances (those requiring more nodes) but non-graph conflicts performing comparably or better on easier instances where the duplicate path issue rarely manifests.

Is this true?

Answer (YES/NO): NO